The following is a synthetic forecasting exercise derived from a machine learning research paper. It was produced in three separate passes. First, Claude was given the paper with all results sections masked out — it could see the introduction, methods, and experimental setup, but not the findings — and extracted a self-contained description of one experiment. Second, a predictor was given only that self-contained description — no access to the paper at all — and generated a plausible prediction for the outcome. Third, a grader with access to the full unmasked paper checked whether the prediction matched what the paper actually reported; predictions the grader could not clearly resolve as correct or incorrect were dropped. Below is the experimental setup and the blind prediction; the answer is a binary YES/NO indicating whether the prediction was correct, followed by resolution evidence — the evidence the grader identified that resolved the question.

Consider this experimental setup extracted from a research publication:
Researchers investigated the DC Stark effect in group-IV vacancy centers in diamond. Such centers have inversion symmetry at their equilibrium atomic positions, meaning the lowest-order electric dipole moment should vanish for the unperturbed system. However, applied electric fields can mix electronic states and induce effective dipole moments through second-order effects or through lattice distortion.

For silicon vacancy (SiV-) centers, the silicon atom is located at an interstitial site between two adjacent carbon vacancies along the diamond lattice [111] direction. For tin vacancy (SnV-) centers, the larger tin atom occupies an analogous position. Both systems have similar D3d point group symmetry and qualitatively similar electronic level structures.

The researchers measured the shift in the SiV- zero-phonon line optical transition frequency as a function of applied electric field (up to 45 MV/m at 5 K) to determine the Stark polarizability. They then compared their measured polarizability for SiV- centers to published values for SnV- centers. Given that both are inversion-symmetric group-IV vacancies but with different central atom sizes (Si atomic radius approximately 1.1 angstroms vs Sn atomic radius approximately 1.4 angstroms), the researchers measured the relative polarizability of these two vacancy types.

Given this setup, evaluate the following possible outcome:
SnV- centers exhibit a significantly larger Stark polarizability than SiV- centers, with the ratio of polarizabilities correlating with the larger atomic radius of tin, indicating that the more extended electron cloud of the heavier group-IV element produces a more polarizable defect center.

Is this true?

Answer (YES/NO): NO